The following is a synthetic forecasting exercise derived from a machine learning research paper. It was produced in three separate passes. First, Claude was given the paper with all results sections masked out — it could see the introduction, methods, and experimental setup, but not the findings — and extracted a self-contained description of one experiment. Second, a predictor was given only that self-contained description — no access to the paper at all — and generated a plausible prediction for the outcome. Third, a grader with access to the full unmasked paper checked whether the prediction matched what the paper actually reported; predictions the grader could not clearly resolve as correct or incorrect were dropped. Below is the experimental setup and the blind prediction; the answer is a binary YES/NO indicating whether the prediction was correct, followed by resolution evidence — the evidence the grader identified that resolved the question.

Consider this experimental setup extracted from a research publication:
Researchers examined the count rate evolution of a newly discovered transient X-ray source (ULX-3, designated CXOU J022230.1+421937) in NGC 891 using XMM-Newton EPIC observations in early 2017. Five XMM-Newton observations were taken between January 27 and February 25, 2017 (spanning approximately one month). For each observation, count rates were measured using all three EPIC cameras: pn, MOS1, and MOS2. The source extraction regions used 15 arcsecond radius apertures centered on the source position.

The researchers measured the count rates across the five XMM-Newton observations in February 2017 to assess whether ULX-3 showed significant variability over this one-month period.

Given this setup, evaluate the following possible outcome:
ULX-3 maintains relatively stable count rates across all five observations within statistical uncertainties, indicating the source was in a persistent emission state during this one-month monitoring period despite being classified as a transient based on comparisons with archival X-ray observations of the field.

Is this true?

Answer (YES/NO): YES